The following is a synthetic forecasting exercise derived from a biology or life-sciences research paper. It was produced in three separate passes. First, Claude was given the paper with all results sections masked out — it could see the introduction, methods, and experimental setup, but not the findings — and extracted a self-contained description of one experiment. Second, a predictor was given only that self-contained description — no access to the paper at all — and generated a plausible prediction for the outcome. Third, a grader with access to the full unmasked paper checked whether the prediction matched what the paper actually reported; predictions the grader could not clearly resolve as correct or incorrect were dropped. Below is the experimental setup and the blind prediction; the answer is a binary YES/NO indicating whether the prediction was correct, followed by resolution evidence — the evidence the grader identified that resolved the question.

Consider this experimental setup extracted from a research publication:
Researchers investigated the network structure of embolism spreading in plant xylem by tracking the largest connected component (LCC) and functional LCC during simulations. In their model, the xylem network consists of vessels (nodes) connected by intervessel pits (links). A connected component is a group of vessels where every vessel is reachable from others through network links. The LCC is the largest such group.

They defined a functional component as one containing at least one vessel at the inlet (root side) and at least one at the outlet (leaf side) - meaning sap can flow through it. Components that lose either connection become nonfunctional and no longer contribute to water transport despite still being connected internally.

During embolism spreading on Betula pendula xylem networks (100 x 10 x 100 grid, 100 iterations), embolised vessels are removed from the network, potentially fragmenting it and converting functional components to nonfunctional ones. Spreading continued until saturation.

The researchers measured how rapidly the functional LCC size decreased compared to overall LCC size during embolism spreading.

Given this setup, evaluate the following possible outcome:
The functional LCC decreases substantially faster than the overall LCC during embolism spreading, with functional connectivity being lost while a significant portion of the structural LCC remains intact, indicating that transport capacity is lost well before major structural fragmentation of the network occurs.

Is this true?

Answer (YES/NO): NO